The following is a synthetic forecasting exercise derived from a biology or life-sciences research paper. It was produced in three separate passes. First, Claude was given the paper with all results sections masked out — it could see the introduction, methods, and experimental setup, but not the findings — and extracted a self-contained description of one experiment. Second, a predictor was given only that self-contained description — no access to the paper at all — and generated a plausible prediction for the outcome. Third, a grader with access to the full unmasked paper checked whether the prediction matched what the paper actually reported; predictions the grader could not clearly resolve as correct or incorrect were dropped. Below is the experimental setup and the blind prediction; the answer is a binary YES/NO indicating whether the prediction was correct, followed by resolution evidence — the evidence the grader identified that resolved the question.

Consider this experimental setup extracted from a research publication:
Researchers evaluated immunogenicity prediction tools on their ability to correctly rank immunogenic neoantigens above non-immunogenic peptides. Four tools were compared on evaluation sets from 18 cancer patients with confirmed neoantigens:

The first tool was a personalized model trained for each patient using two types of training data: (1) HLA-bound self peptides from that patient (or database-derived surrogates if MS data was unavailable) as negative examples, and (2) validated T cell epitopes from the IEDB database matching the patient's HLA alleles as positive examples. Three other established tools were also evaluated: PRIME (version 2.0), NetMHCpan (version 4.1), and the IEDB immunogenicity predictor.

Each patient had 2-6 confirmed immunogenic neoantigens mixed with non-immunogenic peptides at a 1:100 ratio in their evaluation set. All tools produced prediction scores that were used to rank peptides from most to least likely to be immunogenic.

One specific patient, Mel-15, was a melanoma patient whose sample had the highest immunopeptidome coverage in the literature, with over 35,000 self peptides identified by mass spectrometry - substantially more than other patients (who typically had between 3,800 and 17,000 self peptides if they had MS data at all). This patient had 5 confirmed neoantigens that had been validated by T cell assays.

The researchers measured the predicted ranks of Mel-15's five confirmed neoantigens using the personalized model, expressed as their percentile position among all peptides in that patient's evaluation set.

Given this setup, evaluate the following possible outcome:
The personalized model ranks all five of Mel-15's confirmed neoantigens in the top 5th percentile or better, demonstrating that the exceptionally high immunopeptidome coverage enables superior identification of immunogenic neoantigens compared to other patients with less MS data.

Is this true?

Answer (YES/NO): NO